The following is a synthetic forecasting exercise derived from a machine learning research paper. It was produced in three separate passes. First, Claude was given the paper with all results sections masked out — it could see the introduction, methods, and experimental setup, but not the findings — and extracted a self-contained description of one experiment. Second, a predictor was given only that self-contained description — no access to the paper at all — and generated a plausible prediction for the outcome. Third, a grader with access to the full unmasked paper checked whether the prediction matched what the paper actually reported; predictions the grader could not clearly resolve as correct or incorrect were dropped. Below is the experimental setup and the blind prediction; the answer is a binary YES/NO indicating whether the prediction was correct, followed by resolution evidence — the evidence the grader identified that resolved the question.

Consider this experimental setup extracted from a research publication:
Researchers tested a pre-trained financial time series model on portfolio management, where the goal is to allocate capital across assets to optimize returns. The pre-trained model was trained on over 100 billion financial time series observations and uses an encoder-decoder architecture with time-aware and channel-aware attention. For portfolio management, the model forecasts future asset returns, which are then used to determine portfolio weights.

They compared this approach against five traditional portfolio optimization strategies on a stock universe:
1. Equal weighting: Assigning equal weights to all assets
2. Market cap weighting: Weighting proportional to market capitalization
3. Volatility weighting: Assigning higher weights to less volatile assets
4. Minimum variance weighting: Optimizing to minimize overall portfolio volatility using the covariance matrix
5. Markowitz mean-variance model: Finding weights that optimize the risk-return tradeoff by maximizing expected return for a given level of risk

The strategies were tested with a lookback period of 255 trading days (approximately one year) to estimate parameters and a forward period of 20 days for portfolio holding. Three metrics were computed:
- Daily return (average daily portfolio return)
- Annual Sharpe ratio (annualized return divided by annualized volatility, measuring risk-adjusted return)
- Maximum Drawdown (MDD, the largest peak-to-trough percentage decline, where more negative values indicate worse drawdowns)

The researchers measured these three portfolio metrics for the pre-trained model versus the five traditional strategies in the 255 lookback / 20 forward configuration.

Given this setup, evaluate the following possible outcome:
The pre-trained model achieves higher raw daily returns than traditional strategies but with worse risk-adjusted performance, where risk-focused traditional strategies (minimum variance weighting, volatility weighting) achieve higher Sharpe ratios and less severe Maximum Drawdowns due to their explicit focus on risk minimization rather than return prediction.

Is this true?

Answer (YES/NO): NO